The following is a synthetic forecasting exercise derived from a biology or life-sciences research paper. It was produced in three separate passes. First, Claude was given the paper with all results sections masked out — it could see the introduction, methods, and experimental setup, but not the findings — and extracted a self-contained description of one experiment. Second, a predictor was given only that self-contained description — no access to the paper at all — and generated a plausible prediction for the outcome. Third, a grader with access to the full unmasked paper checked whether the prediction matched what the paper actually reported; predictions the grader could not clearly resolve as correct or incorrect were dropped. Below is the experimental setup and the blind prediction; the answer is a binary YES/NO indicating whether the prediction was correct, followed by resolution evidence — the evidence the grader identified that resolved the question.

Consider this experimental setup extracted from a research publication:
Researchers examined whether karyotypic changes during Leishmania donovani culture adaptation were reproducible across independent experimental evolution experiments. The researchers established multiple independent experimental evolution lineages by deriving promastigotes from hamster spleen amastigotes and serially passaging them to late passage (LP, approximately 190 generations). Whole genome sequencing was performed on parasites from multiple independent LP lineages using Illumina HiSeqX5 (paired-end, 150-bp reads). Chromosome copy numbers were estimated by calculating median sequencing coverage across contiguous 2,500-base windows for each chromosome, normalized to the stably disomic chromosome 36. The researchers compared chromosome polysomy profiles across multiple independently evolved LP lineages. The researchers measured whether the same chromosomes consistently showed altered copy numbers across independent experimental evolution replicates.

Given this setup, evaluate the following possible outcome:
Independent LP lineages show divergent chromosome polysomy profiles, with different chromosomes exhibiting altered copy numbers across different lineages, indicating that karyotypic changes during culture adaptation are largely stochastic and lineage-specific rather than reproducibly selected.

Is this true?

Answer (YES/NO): NO